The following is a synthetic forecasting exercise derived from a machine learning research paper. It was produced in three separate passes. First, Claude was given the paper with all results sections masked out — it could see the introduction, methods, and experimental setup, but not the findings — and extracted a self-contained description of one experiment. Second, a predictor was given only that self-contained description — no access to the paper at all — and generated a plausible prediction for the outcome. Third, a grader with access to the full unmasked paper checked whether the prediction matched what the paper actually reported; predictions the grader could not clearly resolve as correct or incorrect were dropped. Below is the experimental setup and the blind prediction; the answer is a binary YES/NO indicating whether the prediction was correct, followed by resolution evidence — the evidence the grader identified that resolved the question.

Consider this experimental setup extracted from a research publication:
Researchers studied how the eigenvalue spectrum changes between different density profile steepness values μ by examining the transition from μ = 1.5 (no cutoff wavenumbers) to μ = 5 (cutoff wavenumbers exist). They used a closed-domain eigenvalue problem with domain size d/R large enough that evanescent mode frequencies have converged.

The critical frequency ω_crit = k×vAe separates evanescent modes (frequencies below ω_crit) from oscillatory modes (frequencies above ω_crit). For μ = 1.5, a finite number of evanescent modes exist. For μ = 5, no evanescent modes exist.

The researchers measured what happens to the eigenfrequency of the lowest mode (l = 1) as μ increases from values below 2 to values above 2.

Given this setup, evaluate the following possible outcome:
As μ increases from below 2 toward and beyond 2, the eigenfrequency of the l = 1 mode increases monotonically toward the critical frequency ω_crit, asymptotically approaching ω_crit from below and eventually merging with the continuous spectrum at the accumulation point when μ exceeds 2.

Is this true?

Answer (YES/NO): NO